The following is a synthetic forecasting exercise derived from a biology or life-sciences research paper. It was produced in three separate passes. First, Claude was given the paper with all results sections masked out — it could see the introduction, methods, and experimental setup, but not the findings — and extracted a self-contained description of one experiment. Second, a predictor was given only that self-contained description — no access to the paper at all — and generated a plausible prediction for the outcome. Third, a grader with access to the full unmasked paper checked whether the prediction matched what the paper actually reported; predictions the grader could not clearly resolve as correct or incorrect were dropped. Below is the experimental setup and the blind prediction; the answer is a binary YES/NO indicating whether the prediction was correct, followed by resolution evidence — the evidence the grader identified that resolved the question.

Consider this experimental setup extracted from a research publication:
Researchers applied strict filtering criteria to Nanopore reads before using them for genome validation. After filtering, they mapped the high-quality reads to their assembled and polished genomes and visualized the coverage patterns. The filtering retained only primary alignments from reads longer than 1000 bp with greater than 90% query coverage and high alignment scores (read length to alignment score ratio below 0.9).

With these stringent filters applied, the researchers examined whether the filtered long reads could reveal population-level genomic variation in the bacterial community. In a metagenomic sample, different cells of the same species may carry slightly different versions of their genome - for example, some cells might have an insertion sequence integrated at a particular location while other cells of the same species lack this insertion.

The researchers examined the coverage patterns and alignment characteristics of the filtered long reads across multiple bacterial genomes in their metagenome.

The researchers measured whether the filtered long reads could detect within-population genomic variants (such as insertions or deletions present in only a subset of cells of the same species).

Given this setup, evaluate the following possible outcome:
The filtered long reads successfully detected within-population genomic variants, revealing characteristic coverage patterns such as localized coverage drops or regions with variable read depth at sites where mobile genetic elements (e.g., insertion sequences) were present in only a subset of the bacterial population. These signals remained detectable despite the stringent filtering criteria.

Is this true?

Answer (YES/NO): YES